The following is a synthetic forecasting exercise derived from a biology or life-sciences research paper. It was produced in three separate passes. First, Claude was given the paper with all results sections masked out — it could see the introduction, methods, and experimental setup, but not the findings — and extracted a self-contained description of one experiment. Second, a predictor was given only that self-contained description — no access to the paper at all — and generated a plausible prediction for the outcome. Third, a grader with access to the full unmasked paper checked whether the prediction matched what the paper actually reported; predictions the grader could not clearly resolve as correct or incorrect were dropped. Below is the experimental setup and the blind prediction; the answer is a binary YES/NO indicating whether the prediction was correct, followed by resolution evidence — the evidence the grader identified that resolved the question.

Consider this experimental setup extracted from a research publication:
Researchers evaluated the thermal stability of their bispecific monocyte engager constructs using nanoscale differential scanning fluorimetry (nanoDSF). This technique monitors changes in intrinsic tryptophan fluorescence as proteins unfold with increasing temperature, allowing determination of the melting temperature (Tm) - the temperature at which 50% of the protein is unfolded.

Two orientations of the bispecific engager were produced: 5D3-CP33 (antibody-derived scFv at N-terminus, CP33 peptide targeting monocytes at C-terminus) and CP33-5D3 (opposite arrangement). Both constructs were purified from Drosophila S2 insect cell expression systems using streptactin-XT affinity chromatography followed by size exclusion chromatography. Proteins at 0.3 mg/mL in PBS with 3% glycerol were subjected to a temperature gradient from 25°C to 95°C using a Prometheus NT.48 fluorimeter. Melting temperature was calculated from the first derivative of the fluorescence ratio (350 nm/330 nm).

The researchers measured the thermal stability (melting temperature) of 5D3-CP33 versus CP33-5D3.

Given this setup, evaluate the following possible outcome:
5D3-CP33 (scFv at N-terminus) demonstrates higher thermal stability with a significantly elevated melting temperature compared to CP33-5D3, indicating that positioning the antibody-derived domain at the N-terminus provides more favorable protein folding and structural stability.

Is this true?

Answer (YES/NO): NO